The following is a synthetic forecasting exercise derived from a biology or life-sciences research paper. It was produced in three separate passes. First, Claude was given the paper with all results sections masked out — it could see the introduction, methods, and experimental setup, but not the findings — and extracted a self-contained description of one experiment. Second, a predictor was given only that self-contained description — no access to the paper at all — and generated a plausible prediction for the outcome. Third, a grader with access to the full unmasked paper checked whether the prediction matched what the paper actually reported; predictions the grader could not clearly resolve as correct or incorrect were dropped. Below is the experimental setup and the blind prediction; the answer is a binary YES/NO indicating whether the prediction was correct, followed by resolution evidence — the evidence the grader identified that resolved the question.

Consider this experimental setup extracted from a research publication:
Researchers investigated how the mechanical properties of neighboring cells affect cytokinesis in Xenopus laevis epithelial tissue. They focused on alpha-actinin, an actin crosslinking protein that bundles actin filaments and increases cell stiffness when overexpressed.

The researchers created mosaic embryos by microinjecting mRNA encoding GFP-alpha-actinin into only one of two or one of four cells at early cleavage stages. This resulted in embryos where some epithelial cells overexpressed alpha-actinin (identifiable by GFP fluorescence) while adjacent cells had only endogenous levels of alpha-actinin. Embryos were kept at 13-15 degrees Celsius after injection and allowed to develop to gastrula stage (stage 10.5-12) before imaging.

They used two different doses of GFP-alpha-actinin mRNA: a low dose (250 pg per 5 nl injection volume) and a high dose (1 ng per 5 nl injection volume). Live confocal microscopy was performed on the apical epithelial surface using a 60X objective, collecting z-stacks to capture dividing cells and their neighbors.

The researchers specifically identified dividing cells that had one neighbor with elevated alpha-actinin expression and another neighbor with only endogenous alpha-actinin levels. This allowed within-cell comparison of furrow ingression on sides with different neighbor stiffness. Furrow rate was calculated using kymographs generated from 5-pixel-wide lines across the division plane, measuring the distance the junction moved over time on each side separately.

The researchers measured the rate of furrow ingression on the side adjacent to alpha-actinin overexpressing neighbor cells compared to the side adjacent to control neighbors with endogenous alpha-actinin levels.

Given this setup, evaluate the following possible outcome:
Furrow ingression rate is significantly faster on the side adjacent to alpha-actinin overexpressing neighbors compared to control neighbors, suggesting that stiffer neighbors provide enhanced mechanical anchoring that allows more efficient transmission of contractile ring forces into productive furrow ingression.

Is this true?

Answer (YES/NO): NO